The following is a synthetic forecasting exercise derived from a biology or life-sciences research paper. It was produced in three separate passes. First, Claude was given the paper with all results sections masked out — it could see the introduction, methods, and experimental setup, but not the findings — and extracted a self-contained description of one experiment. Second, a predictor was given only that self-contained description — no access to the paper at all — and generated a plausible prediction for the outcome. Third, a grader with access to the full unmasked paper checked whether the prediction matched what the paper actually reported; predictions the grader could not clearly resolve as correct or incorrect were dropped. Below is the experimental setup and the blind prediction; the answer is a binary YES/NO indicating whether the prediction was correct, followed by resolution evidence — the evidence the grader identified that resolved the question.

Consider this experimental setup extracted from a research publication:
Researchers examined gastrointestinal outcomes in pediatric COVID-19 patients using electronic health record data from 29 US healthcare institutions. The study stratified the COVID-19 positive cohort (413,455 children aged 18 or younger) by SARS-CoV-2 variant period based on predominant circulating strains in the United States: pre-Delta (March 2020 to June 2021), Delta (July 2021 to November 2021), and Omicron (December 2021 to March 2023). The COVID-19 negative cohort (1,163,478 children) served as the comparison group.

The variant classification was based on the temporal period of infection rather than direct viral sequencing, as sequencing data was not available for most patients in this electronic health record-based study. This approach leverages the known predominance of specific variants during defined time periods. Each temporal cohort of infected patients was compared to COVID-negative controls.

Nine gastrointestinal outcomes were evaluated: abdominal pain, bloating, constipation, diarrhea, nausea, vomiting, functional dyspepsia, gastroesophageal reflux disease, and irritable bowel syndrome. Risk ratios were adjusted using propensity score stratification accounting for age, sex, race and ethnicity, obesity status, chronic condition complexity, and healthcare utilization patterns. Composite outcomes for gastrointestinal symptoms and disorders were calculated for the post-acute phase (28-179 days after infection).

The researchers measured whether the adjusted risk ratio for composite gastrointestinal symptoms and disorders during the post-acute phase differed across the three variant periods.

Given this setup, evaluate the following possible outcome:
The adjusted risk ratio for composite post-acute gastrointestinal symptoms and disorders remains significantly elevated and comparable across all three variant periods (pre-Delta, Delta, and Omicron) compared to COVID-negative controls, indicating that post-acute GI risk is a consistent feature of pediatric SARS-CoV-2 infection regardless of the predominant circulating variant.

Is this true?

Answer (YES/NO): NO